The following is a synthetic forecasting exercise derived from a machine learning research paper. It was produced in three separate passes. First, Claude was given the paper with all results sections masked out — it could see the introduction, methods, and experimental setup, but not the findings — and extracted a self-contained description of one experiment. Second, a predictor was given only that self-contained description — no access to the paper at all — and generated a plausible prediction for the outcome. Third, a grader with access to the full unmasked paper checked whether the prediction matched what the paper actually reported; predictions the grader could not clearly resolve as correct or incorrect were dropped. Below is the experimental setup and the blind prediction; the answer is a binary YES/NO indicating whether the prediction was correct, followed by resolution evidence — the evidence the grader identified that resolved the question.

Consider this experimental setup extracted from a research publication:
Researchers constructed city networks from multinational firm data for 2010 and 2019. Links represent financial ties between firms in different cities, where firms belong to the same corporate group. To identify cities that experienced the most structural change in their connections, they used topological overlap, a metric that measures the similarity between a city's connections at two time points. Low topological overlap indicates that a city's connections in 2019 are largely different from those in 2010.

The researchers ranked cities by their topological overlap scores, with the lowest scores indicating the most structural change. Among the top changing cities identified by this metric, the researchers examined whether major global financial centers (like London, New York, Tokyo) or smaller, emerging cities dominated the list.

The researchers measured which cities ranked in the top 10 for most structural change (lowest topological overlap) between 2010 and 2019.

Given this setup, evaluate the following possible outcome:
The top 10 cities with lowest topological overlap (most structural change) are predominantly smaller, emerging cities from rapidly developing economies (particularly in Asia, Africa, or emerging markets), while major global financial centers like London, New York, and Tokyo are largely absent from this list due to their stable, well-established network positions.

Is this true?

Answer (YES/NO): NO